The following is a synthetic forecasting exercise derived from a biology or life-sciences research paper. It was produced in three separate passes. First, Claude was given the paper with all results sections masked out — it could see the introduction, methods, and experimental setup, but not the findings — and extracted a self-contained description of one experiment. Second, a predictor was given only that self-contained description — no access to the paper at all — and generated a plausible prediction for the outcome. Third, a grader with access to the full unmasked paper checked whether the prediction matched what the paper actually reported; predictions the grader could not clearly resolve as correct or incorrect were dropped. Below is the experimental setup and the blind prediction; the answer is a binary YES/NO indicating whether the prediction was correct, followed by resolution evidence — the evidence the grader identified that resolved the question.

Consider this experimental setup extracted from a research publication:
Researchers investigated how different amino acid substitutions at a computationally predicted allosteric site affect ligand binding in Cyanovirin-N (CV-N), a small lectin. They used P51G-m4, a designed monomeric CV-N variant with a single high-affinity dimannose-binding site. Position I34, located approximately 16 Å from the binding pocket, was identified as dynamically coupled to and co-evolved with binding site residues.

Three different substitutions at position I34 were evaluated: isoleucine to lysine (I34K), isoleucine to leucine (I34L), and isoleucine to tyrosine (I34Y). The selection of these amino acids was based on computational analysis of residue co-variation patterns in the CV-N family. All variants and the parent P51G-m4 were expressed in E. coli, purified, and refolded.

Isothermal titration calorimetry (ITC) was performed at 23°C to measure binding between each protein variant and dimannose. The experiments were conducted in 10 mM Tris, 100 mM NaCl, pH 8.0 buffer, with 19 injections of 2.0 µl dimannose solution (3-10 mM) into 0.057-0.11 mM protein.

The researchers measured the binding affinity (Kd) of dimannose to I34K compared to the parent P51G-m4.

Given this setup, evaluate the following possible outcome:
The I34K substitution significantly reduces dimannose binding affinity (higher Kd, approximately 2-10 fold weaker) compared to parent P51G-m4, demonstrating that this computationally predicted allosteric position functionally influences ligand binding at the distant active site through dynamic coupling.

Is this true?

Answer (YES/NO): NO